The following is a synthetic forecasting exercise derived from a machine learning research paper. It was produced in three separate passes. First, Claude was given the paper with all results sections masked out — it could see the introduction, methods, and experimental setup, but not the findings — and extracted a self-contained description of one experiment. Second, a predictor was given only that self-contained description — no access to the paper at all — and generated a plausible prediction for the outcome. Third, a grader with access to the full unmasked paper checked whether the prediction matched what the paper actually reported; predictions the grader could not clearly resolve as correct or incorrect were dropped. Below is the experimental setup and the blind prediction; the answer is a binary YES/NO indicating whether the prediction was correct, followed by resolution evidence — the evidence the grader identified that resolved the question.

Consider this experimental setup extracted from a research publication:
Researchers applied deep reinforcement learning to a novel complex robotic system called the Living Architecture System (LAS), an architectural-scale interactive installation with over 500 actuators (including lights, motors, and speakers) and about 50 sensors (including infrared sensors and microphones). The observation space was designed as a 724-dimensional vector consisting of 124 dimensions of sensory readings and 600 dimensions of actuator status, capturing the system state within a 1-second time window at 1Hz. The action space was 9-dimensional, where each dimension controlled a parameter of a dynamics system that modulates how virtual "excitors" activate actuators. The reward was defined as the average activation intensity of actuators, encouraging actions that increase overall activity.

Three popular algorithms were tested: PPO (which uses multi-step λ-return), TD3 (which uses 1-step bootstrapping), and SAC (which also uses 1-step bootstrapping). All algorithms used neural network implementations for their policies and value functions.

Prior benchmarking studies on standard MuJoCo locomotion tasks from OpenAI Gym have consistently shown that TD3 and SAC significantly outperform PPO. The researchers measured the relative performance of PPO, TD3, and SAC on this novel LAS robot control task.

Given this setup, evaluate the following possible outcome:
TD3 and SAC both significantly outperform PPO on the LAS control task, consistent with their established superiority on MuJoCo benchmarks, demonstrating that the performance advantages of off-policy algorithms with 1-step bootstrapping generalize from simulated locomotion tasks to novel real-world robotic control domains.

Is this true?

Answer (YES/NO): NO